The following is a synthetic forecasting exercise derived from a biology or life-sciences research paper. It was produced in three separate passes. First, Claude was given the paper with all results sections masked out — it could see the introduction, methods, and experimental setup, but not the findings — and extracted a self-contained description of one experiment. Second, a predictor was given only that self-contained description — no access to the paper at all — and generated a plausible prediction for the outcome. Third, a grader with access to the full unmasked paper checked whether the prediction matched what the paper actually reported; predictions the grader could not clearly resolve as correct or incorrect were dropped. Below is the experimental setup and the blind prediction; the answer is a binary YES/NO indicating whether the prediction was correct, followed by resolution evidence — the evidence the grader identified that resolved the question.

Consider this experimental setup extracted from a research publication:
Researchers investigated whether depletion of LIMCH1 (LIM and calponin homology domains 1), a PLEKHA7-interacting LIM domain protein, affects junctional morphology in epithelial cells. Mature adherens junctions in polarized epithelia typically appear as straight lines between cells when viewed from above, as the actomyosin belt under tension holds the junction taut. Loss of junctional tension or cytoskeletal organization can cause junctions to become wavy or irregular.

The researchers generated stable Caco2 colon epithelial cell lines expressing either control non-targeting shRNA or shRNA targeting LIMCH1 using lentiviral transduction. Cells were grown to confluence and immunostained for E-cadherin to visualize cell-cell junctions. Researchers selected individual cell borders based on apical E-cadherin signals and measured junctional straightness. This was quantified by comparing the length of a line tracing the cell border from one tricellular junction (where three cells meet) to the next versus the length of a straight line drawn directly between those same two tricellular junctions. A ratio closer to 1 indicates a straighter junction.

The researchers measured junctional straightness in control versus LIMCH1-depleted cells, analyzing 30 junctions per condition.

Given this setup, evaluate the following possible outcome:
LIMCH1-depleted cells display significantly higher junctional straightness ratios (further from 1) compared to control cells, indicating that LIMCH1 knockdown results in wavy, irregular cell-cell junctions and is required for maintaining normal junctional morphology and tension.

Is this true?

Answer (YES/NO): NO